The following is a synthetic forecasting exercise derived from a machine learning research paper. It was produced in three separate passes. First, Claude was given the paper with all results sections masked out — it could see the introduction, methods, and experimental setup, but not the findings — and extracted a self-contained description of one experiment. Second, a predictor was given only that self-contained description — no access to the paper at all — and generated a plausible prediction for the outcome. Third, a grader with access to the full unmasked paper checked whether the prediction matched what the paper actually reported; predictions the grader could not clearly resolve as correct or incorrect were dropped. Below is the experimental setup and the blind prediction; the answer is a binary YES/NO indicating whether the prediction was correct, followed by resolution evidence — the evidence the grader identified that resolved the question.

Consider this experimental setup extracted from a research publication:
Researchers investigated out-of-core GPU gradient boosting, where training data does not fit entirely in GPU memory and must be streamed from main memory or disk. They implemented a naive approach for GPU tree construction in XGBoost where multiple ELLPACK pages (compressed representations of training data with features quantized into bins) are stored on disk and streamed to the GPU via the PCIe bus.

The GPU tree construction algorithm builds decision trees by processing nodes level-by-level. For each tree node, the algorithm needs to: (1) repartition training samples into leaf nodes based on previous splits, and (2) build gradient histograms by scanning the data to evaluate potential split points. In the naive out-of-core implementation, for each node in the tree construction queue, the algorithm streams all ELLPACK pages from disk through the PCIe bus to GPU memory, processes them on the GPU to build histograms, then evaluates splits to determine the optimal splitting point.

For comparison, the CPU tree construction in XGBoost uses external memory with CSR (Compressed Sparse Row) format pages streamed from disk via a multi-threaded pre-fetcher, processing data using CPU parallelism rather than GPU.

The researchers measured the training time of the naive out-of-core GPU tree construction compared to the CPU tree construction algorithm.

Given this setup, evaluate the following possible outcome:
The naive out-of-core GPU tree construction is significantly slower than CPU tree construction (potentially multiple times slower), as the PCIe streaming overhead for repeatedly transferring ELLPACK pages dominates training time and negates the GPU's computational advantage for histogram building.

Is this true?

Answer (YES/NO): YES